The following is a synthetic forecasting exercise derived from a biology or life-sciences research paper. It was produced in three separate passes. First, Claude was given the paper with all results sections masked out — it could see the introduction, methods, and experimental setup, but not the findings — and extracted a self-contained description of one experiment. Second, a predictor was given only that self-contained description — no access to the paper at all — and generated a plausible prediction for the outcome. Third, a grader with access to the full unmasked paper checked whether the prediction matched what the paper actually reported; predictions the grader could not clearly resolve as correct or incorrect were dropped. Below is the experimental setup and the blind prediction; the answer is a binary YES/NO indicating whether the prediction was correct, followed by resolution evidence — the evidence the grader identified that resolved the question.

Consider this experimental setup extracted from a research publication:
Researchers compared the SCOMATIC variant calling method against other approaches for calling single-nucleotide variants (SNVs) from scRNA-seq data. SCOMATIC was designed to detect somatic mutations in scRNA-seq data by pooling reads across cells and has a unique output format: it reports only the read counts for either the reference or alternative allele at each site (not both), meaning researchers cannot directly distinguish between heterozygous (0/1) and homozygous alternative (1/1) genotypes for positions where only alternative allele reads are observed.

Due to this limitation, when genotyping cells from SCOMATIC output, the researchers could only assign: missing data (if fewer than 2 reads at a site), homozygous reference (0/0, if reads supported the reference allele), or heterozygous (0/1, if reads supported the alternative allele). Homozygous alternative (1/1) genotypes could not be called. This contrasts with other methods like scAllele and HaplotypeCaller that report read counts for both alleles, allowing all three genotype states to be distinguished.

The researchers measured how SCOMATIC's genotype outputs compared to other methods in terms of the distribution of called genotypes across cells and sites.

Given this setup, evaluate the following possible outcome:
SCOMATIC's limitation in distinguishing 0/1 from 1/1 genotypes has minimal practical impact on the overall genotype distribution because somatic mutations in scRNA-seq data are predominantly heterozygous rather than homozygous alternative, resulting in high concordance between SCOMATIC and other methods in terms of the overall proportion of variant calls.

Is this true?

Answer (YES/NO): NO